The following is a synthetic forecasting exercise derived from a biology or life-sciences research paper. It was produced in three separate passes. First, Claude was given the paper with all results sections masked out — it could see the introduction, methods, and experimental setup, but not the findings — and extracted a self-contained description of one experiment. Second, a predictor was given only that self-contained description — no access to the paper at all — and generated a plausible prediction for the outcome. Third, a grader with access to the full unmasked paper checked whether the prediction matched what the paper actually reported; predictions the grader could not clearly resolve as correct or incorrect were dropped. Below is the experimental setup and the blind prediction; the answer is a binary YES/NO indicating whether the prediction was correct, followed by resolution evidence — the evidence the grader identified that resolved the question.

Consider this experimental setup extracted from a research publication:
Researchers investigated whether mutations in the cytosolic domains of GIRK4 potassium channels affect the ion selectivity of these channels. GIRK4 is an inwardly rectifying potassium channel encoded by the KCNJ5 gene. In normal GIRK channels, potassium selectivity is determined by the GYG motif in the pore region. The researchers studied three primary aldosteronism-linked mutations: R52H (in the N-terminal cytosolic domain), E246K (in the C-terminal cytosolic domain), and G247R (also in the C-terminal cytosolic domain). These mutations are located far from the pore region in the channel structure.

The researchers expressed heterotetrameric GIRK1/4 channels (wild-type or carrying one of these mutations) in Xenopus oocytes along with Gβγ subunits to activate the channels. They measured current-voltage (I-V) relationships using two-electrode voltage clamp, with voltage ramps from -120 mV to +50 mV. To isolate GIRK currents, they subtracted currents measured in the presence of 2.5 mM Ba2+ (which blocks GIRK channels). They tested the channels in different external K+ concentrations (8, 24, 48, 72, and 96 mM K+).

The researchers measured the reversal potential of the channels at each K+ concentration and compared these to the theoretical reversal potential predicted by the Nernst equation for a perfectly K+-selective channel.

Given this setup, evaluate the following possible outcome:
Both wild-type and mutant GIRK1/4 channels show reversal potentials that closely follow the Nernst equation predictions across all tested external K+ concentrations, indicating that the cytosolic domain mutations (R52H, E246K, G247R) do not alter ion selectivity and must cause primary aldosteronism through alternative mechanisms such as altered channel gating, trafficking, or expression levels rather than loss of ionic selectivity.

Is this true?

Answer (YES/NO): YES